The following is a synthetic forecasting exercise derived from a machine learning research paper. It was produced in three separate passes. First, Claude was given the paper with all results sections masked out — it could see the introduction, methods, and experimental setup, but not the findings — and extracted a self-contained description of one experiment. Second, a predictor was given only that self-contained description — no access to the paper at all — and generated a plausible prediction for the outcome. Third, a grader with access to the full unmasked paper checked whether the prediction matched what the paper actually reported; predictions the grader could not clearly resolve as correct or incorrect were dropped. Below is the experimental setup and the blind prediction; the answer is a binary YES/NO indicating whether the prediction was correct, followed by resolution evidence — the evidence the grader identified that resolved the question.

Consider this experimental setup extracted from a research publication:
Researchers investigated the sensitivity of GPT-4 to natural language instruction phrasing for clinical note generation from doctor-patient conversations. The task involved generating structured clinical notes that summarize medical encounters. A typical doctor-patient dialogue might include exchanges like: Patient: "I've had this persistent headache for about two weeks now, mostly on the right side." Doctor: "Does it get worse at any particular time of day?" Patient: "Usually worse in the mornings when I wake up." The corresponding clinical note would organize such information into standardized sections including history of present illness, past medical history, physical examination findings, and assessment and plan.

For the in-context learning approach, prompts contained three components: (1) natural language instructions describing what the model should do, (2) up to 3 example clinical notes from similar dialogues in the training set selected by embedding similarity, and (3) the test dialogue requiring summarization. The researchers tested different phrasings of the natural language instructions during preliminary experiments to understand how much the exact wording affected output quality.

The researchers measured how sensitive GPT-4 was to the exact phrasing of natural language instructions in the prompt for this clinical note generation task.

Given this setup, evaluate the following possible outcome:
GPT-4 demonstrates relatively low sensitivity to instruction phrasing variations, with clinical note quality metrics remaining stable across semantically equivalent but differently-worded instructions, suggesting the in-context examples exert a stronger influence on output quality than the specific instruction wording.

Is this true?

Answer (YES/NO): YES